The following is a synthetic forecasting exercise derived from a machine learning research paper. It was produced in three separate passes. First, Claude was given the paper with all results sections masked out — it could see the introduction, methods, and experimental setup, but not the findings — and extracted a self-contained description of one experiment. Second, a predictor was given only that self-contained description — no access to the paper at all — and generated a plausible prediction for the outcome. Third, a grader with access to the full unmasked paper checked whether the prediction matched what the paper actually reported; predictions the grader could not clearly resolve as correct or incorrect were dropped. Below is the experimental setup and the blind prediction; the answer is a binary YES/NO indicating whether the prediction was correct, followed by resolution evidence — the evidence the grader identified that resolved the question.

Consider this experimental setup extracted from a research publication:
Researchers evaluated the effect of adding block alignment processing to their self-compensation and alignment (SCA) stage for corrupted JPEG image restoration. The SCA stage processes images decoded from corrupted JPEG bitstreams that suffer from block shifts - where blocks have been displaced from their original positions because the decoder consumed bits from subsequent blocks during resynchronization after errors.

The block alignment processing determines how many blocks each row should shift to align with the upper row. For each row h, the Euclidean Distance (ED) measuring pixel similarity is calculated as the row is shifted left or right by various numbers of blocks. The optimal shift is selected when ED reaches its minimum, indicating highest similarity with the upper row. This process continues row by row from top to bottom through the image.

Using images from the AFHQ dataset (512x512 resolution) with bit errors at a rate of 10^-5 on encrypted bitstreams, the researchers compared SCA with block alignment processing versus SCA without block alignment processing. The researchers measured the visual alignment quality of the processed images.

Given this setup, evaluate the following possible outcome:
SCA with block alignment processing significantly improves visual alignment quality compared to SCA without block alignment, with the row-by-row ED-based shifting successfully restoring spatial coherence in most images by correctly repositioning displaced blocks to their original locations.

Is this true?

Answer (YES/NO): NO